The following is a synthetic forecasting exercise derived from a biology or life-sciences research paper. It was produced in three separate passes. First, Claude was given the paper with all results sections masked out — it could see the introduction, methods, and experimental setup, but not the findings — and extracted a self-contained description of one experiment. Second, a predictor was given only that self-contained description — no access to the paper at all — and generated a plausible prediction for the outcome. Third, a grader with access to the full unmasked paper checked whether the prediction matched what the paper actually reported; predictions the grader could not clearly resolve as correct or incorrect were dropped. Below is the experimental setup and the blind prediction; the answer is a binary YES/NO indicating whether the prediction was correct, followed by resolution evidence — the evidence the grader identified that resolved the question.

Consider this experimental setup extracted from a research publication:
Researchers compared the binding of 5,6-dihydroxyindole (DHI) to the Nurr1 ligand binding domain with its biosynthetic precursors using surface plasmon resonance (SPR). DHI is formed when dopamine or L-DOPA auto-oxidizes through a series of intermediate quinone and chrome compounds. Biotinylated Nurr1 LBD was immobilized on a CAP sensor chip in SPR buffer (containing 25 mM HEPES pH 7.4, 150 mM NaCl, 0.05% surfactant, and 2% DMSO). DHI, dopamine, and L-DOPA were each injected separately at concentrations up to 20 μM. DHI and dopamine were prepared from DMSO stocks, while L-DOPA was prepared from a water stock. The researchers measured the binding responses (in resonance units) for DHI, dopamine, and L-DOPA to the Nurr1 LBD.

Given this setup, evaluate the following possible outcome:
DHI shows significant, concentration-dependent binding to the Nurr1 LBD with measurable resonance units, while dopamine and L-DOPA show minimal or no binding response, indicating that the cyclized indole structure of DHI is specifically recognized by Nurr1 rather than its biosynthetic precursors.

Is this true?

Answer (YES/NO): YES